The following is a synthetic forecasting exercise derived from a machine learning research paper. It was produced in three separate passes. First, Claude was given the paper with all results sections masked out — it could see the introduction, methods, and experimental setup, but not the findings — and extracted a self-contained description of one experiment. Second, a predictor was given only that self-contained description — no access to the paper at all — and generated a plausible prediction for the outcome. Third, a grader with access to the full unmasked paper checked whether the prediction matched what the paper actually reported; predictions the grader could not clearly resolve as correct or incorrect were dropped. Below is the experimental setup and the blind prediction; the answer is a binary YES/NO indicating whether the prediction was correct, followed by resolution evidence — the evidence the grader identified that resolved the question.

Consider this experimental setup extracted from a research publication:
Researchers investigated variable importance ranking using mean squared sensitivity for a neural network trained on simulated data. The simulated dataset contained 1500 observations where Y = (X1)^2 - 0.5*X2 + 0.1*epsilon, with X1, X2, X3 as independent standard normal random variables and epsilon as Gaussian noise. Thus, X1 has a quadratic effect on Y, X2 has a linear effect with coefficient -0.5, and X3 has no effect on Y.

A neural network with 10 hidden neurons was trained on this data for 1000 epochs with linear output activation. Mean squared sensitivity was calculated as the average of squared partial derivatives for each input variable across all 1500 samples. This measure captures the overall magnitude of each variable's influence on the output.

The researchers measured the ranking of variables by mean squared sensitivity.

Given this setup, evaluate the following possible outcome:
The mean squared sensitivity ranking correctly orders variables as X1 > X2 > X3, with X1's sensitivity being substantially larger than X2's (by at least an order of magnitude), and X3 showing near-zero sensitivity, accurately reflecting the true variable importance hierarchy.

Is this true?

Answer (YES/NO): YES